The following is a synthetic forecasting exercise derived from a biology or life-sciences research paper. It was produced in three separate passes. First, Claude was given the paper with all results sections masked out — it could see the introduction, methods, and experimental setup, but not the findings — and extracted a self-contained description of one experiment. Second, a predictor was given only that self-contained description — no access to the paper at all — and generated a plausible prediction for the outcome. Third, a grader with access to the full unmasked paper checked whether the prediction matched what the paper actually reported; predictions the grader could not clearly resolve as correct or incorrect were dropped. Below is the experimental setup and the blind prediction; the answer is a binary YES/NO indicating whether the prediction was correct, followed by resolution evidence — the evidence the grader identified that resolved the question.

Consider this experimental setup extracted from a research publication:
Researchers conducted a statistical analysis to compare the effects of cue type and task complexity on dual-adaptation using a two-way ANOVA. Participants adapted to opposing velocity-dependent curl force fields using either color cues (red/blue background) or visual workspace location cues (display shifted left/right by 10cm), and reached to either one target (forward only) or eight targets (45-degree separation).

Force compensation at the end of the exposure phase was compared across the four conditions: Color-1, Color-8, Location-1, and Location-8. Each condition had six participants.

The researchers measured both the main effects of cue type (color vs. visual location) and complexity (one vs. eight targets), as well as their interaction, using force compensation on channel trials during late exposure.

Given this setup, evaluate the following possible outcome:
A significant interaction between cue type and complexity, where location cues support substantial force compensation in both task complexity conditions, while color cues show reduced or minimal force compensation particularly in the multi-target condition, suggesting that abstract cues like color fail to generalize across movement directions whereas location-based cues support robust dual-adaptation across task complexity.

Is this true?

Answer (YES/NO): NO